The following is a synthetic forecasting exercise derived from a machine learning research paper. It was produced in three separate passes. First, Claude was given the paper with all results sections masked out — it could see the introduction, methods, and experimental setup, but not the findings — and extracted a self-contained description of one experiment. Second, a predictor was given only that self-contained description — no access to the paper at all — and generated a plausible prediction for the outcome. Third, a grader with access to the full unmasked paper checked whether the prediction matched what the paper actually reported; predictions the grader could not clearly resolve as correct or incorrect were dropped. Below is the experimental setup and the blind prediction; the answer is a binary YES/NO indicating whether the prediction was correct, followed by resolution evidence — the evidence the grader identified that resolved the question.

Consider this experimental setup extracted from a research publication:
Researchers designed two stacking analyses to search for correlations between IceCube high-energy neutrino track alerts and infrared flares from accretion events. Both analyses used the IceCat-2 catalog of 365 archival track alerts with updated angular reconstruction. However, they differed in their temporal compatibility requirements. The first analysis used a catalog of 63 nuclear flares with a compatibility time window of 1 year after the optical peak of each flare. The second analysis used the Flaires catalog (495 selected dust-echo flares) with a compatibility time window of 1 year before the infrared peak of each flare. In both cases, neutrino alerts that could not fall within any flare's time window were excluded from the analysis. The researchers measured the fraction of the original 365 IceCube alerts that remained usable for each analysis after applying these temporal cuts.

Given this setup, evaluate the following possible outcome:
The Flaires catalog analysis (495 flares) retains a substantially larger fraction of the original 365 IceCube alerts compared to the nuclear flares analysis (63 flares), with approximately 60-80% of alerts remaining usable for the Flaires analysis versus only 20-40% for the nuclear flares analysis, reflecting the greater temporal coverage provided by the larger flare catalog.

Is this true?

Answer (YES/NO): NO